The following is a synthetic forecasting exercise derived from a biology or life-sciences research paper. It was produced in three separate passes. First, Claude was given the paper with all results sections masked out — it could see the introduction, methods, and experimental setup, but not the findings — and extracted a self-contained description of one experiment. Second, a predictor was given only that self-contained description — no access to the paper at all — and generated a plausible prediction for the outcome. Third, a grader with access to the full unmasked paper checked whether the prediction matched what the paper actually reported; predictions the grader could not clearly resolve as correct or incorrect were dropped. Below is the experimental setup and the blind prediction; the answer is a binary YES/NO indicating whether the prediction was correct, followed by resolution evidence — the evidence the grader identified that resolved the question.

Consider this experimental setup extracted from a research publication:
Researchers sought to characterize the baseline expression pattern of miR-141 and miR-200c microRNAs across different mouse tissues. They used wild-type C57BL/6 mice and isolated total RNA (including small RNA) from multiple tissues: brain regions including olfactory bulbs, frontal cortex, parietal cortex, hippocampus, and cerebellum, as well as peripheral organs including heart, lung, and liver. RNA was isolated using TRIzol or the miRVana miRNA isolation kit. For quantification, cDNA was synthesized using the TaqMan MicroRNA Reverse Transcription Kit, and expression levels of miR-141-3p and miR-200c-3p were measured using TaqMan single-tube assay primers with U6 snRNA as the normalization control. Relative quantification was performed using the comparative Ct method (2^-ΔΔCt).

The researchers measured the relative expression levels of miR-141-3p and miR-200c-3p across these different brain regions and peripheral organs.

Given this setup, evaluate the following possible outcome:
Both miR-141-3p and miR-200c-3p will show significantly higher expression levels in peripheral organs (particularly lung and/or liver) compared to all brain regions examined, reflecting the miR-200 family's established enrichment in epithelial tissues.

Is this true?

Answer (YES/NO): NO